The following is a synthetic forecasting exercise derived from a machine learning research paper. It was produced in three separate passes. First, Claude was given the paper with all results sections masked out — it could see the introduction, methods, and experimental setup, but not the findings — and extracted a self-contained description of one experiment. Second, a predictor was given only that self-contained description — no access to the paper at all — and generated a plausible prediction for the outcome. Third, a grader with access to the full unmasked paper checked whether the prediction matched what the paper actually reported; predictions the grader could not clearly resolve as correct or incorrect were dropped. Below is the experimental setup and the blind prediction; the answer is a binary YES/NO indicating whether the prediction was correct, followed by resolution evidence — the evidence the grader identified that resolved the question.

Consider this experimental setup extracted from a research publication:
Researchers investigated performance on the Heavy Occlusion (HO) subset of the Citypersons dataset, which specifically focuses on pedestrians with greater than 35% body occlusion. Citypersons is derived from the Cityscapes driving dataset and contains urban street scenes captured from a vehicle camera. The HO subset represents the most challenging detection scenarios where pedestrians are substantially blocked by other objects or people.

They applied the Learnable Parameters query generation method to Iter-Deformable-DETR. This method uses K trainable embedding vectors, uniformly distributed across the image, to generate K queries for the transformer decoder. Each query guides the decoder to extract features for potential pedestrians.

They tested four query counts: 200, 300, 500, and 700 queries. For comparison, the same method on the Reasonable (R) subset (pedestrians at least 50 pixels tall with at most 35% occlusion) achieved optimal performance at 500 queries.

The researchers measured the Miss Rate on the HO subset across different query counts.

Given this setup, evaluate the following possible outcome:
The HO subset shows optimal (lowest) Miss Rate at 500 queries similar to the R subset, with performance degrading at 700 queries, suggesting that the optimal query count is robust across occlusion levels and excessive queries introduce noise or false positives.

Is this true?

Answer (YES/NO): YES